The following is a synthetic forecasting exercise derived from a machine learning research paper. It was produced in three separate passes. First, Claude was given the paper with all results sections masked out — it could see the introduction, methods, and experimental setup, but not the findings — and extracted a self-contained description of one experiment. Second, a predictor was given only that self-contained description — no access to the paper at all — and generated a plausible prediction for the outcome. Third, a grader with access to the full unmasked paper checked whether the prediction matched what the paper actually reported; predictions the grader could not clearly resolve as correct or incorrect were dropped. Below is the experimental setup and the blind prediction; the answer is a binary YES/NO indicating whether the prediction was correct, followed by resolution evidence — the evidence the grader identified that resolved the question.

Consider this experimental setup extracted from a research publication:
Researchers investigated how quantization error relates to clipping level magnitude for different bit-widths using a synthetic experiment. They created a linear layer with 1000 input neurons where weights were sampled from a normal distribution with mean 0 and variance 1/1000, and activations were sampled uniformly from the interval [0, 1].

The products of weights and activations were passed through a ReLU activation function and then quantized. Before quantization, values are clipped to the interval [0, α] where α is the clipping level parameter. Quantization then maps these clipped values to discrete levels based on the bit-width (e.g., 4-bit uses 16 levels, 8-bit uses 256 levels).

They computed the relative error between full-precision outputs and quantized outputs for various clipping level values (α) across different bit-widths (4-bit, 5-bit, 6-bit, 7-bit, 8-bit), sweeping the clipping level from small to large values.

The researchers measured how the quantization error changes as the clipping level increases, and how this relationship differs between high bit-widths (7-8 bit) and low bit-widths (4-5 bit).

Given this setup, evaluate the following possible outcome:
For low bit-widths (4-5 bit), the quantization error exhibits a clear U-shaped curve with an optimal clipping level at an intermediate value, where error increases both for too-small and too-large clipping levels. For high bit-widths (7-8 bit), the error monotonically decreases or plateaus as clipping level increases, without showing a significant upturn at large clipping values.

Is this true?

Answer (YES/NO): NO